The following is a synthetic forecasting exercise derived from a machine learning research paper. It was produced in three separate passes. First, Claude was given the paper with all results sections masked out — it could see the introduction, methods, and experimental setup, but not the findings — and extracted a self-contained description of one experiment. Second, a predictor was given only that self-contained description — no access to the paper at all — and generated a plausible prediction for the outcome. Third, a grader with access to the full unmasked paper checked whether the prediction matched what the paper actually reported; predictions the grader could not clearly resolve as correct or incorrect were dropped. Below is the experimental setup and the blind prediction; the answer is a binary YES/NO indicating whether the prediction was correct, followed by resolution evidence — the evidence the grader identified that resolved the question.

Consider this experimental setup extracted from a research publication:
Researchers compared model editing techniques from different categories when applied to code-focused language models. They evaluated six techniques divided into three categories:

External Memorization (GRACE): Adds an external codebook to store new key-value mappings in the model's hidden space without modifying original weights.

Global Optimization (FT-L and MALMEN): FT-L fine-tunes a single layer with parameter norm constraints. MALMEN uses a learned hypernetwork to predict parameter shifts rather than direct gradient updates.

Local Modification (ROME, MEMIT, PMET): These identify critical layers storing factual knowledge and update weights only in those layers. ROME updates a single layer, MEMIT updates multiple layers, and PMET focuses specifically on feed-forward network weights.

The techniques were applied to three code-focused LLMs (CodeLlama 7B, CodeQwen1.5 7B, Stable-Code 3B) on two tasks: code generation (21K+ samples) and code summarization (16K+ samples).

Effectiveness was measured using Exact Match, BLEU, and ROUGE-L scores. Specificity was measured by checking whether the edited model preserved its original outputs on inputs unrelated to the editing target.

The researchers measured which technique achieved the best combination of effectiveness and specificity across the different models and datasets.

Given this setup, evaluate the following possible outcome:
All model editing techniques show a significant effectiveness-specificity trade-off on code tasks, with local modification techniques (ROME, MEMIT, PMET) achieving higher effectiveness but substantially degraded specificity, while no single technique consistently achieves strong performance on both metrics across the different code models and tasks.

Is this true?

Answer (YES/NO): NO